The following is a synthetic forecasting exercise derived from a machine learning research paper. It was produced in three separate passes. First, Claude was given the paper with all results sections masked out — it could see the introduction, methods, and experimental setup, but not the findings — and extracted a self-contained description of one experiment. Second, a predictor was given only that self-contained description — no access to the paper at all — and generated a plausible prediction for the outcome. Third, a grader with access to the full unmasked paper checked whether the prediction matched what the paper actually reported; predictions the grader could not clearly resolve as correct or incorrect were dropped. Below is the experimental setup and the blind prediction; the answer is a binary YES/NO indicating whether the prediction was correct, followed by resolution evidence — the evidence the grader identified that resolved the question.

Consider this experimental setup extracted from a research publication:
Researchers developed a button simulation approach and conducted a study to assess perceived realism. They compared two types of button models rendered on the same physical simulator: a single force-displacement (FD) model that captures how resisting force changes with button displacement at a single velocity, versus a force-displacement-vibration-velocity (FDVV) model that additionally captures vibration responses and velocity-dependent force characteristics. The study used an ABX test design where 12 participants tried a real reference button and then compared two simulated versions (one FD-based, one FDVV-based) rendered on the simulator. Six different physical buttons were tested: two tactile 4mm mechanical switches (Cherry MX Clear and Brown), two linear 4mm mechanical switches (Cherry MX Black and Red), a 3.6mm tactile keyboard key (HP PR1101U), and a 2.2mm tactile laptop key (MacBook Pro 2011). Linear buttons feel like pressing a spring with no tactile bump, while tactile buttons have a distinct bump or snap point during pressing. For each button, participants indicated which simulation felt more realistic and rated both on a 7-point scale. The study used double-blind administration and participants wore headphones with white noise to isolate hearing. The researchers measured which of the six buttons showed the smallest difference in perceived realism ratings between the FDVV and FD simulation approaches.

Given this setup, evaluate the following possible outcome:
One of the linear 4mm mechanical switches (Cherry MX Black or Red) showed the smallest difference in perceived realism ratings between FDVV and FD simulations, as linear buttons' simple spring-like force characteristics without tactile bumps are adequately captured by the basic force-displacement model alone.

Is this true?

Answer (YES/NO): YES